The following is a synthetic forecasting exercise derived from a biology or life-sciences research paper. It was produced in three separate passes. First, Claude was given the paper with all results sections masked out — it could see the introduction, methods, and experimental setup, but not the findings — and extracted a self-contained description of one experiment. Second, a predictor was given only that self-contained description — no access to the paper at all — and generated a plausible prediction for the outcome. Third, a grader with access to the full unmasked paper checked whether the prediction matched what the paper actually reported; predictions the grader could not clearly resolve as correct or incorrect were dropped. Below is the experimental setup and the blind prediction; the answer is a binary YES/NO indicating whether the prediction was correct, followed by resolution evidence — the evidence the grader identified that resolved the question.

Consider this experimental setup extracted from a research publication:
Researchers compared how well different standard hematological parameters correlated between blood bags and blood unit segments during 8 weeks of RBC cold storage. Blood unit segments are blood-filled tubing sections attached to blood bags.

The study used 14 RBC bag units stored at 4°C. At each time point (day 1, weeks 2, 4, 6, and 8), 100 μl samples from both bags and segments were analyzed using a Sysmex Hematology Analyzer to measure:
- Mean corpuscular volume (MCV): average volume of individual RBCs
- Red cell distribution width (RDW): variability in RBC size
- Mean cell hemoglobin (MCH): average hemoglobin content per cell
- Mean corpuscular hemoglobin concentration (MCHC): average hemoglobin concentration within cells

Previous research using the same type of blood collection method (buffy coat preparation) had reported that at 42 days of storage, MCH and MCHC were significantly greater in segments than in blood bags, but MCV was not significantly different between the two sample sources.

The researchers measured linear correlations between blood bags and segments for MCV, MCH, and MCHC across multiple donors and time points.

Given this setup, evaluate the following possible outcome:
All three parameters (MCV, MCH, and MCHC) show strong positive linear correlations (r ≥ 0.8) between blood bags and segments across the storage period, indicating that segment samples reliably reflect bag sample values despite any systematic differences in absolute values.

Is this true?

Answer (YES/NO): YES